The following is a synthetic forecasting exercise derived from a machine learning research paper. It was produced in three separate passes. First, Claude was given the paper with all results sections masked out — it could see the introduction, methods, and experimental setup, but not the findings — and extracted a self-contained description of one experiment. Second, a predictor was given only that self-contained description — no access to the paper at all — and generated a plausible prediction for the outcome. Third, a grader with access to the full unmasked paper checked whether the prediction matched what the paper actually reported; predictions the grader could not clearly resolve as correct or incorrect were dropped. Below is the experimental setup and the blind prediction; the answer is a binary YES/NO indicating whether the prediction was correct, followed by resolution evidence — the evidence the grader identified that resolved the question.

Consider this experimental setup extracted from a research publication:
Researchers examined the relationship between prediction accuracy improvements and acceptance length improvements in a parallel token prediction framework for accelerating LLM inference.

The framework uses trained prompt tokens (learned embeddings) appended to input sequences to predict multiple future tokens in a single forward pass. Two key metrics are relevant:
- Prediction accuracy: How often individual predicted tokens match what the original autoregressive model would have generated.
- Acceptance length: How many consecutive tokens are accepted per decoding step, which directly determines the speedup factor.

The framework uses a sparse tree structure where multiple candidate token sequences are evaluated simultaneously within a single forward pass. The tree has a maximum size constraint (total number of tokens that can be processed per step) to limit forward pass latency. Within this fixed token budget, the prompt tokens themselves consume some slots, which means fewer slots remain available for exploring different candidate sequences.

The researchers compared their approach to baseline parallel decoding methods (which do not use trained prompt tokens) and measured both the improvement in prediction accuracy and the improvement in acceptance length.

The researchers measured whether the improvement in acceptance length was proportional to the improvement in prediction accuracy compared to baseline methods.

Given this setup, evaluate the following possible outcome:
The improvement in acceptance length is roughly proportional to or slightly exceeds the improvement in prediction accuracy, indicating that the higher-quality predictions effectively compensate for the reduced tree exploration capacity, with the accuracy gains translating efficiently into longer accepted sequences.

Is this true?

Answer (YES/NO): NO